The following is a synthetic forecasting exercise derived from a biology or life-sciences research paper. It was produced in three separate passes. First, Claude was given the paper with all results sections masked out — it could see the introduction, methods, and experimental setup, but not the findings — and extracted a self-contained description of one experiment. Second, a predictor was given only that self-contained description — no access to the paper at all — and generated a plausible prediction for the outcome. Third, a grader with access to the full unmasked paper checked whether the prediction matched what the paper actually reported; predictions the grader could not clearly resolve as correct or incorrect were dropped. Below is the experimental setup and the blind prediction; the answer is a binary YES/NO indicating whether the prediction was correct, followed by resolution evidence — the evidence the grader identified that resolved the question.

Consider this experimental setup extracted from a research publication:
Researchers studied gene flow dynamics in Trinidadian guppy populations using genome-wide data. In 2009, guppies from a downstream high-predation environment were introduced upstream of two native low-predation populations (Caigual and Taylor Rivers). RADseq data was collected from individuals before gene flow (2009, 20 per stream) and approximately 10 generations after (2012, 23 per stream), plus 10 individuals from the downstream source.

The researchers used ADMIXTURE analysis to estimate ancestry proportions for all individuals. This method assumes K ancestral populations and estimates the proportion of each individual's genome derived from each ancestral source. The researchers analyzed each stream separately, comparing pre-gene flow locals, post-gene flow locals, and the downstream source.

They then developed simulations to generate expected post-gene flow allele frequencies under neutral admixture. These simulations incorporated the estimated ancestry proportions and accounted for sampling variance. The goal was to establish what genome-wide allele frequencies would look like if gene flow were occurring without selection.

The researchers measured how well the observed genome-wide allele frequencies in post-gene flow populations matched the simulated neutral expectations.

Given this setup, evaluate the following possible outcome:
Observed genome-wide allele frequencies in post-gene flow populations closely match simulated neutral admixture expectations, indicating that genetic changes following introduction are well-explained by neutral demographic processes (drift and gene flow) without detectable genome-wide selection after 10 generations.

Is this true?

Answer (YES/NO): NO